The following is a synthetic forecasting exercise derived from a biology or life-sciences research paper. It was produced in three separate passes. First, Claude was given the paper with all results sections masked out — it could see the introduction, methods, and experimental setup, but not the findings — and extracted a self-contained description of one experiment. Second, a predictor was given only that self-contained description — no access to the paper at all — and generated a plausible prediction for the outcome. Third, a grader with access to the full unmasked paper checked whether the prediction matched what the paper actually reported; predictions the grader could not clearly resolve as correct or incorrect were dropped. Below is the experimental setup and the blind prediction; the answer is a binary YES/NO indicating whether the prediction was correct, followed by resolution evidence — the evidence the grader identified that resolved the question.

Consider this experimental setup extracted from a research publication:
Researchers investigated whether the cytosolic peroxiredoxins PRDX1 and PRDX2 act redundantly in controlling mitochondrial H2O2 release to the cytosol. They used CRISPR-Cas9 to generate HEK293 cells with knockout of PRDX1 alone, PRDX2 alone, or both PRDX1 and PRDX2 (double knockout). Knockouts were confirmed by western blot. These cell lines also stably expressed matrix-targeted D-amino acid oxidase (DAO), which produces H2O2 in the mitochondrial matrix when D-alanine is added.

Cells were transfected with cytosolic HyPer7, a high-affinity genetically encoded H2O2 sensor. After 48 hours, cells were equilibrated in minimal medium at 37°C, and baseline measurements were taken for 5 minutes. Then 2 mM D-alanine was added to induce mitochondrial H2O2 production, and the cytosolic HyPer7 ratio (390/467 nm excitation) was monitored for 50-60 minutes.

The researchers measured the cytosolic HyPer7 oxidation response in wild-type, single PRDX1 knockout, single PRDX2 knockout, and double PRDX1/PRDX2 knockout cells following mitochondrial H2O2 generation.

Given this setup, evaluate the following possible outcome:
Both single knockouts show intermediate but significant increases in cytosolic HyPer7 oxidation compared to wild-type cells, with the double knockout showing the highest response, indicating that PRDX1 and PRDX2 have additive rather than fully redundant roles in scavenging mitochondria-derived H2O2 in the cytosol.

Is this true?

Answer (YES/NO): NO